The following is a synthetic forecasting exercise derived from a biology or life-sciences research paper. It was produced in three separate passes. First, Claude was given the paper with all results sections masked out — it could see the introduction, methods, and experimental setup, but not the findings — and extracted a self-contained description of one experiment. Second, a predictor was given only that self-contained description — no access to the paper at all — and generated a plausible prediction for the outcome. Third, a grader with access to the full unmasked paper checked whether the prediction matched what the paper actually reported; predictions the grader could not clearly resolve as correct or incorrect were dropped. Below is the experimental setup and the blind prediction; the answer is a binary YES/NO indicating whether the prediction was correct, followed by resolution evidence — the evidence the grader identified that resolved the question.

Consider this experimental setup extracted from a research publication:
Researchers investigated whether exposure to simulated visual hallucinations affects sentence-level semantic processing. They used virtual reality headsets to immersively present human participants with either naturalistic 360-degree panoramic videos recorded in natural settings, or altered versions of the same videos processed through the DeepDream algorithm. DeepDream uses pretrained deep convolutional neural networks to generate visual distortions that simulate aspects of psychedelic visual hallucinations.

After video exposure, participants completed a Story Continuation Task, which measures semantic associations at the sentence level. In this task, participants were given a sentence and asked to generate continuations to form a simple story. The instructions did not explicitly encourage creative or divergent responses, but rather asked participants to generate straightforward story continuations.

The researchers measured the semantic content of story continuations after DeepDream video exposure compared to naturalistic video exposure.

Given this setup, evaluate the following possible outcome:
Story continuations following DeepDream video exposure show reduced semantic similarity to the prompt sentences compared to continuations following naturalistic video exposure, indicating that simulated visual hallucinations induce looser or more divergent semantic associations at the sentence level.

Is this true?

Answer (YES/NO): NO